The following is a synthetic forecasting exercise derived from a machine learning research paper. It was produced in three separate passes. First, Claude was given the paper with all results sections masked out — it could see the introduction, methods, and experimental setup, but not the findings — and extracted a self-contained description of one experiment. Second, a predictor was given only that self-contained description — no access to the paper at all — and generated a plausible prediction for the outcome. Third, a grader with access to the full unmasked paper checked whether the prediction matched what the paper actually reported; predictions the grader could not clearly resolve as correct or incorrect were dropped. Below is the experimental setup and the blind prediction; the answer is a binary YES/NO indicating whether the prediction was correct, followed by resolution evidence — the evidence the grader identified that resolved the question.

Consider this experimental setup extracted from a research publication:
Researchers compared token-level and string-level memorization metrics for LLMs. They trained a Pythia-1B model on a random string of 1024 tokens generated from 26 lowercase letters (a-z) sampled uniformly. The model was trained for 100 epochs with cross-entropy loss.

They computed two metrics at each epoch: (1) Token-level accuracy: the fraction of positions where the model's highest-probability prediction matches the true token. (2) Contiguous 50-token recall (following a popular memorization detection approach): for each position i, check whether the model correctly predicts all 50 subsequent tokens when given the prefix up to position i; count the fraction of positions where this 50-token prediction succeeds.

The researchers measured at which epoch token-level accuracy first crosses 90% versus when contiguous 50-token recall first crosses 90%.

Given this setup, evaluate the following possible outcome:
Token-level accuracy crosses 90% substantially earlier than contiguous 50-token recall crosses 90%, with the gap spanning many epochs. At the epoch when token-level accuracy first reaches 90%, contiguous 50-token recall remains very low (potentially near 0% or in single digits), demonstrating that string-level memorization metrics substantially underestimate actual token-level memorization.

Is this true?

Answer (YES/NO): YES